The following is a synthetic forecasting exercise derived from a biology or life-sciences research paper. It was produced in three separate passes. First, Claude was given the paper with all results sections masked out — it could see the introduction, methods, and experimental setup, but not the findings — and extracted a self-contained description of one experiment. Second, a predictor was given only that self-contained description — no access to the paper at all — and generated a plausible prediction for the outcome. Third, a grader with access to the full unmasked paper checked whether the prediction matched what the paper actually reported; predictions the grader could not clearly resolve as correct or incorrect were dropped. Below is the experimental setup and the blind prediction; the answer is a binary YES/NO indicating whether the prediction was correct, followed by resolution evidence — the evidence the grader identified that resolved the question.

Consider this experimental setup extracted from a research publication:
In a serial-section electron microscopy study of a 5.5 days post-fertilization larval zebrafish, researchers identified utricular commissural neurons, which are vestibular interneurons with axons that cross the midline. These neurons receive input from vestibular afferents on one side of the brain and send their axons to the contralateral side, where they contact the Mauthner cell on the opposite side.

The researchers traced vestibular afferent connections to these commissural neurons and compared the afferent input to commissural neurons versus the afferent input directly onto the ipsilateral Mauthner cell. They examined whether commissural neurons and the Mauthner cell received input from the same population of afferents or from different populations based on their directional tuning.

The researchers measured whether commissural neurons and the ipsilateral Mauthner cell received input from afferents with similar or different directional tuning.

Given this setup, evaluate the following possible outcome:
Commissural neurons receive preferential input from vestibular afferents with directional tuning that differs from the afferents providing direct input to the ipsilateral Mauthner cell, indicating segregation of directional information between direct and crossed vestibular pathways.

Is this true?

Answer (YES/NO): YES